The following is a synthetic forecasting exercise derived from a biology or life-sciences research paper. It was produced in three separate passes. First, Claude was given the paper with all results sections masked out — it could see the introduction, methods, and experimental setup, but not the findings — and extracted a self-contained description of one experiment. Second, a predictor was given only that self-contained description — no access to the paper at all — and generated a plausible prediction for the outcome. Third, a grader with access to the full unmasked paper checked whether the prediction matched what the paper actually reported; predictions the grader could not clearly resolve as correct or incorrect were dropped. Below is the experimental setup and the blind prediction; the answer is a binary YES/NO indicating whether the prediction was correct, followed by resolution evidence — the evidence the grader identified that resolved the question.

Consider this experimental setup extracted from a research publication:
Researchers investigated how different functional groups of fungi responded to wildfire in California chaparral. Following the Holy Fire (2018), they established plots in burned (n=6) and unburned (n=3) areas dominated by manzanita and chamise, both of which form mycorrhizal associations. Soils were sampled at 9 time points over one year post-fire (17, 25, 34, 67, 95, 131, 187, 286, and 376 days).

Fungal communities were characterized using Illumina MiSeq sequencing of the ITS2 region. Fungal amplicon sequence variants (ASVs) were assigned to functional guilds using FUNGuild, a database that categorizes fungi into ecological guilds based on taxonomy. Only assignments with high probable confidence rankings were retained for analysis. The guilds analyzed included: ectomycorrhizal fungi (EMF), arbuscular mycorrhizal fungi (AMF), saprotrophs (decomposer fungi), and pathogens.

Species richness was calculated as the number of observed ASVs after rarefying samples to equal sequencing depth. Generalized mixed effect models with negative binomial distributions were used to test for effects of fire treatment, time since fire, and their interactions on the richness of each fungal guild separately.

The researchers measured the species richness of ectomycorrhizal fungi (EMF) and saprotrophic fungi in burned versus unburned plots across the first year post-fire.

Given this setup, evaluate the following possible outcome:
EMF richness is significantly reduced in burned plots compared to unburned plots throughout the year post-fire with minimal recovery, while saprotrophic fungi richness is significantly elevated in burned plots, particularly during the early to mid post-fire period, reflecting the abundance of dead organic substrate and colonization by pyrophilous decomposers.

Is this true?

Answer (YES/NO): NO